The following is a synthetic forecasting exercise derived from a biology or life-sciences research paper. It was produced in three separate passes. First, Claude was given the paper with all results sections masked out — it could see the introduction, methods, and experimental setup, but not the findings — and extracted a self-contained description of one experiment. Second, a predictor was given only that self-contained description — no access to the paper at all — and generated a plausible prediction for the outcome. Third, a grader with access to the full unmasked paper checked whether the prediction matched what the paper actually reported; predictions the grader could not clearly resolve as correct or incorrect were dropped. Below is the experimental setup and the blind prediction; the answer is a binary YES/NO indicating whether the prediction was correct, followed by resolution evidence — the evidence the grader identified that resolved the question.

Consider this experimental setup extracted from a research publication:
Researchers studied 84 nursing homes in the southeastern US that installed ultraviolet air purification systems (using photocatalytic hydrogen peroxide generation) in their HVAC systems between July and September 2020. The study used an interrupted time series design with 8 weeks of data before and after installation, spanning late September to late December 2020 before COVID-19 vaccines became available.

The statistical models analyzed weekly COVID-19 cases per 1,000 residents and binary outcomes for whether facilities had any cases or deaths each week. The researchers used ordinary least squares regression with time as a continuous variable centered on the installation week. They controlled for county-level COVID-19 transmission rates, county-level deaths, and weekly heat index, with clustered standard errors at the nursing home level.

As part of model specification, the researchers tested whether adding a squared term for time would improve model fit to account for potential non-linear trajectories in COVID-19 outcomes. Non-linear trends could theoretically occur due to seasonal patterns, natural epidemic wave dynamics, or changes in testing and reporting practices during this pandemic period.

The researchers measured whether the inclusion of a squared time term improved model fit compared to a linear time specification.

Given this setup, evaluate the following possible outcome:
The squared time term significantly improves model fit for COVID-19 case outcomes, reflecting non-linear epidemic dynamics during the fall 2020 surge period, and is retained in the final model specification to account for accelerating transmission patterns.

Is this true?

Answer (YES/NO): NO